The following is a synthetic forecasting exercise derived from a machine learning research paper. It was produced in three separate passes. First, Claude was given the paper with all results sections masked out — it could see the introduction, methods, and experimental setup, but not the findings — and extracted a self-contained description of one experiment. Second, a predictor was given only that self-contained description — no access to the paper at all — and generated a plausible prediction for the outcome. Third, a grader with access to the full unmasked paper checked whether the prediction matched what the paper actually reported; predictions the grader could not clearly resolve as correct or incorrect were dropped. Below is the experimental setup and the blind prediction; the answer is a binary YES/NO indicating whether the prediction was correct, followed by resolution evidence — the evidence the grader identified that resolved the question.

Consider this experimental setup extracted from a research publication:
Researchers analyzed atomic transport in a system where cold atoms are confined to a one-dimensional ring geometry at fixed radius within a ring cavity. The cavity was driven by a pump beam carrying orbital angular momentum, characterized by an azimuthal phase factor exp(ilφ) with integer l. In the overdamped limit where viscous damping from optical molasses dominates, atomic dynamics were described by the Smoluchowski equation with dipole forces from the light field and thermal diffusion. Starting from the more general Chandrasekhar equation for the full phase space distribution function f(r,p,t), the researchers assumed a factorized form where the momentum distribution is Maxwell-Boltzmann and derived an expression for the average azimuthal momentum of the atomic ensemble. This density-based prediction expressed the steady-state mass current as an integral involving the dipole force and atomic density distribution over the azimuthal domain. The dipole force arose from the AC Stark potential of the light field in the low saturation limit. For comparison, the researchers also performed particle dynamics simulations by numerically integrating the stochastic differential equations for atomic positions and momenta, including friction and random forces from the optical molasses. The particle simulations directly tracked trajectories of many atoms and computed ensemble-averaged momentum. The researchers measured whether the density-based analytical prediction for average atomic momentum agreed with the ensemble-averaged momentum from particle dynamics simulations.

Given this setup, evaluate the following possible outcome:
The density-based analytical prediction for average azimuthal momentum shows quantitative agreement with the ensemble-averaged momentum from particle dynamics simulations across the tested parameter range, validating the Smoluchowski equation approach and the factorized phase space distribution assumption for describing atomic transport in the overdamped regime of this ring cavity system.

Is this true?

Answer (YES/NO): YES